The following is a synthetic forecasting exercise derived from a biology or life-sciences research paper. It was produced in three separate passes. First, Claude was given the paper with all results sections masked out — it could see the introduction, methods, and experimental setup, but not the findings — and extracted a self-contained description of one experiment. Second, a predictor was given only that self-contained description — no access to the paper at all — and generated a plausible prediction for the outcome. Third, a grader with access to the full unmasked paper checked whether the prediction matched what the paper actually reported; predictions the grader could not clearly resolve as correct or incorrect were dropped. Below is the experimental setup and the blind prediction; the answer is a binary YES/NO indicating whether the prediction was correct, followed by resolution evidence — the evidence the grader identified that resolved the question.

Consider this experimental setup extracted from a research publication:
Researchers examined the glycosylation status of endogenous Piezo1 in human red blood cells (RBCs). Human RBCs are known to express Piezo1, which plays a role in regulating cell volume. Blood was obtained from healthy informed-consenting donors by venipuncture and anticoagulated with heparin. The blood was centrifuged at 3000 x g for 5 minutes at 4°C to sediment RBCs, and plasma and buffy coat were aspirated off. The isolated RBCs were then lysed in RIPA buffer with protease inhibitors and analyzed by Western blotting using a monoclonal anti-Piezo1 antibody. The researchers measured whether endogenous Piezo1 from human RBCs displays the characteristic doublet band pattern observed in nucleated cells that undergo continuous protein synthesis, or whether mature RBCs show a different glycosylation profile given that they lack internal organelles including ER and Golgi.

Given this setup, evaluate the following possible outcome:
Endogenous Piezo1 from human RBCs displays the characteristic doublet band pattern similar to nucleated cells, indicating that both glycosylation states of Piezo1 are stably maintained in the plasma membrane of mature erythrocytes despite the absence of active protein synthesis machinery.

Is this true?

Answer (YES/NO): NO